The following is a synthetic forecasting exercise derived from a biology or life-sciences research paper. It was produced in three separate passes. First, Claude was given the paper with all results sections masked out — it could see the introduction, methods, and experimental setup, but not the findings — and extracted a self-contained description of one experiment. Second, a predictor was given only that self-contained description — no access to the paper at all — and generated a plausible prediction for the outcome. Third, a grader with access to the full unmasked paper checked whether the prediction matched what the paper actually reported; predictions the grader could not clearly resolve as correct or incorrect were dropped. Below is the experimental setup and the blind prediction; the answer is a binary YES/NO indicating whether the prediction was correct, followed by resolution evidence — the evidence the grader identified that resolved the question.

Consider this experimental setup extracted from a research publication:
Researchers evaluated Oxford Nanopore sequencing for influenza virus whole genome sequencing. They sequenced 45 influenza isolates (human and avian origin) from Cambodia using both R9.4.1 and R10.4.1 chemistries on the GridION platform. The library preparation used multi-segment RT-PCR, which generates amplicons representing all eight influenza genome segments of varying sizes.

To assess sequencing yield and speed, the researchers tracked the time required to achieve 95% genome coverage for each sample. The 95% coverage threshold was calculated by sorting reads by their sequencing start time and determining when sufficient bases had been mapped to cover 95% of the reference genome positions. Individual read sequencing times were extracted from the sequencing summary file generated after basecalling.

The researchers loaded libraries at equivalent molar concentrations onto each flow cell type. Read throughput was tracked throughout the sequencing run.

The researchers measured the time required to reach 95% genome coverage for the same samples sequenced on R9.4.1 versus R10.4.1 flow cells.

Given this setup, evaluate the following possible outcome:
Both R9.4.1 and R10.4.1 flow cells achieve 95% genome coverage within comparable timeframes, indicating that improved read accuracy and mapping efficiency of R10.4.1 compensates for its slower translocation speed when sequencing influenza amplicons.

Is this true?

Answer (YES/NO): NO